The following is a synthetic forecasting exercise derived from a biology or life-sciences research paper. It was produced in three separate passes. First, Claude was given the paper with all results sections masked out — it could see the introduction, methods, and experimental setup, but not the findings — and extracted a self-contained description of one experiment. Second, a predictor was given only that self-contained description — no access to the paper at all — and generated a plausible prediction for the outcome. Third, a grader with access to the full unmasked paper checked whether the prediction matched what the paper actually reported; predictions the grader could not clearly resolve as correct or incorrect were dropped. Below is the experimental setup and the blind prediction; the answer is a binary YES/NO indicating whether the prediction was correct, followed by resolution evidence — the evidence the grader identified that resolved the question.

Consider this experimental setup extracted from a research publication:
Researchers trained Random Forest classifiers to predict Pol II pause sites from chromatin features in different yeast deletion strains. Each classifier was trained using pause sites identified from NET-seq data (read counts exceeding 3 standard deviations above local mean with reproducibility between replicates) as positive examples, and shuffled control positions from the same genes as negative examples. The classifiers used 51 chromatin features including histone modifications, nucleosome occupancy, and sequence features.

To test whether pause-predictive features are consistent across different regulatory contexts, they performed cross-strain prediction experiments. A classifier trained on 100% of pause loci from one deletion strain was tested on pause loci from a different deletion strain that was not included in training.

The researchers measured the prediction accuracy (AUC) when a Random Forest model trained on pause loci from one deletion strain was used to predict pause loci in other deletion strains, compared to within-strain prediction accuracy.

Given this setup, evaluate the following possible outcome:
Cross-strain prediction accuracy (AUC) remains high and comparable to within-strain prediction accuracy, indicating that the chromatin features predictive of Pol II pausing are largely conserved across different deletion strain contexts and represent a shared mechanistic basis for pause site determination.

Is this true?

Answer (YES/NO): NO